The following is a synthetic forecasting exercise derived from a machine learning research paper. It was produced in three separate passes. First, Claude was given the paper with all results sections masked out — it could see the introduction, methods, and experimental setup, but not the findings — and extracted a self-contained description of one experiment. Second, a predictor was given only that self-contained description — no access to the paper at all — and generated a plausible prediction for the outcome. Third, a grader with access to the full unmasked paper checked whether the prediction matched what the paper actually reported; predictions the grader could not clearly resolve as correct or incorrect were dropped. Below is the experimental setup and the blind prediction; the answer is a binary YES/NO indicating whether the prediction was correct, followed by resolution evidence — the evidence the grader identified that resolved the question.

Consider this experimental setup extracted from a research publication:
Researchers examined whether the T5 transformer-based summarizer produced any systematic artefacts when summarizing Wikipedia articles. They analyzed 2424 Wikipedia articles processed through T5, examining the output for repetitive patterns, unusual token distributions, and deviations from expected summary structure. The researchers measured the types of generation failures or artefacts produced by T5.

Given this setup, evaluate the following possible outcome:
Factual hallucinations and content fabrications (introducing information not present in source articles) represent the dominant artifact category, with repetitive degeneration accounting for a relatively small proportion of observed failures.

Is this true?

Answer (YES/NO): NO